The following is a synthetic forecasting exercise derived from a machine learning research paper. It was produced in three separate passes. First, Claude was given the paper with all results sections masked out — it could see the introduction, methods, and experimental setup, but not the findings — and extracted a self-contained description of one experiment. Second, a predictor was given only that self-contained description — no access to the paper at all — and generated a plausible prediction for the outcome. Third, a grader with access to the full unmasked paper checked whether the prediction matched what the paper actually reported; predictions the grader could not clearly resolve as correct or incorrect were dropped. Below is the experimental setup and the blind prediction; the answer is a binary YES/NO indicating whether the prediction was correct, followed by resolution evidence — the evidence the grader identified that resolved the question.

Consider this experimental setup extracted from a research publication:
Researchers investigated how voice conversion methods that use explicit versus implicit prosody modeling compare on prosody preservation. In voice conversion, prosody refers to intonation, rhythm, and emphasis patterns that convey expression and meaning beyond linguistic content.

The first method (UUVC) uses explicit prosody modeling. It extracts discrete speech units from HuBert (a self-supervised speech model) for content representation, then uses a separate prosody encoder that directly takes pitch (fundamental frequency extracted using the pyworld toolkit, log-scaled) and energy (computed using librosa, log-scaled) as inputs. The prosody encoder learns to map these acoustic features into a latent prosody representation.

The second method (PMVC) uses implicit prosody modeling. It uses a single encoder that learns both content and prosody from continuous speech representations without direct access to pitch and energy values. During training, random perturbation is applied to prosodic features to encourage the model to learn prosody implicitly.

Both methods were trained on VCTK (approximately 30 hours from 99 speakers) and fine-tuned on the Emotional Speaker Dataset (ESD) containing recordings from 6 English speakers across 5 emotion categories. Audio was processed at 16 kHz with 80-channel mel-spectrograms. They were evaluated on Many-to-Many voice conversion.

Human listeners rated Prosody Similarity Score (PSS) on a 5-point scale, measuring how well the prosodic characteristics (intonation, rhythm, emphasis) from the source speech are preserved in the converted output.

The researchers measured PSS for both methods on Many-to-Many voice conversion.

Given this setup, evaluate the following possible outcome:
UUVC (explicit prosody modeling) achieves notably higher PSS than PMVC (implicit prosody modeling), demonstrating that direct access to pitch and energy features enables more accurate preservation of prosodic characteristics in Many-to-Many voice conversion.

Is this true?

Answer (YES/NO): NO